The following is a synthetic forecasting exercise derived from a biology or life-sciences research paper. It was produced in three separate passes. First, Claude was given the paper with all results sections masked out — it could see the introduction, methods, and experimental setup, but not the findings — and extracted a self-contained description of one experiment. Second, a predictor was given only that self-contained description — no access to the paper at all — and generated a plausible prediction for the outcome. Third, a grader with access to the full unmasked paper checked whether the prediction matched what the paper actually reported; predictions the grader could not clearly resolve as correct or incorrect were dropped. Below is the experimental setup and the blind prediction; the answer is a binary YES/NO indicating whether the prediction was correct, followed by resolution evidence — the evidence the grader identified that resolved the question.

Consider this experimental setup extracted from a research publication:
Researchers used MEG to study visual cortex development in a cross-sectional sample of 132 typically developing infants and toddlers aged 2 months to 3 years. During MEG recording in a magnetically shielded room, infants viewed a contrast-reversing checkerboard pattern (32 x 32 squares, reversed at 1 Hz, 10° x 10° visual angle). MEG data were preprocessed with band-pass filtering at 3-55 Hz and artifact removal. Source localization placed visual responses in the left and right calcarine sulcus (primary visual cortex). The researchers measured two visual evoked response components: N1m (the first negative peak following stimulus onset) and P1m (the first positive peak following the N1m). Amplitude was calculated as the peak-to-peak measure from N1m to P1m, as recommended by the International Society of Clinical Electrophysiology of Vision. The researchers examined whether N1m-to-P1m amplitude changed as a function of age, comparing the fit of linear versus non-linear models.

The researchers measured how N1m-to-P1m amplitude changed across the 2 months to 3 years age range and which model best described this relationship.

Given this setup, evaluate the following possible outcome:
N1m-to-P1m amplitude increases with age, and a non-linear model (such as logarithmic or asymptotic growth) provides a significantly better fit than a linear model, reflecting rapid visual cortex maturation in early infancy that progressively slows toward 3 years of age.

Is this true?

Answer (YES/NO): NO